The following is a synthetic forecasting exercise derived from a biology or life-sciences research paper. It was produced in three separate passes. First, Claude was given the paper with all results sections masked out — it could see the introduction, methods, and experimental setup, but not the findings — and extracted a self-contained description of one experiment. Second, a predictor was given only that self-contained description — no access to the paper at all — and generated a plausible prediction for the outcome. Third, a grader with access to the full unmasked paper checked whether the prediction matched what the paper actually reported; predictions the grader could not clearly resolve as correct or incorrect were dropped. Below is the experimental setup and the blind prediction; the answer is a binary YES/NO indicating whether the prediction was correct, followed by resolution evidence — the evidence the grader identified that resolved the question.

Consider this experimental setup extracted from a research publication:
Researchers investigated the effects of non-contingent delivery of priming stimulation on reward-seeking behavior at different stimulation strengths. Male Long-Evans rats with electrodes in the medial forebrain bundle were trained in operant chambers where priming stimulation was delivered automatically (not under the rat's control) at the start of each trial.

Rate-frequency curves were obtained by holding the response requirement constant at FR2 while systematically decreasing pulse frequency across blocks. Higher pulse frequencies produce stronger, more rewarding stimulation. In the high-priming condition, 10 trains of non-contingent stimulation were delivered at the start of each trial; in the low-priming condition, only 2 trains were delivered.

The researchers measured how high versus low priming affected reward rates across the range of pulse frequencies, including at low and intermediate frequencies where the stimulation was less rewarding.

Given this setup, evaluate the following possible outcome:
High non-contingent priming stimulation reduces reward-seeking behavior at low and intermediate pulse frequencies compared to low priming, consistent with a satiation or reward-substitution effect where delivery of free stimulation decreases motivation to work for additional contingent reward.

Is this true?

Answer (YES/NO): NO